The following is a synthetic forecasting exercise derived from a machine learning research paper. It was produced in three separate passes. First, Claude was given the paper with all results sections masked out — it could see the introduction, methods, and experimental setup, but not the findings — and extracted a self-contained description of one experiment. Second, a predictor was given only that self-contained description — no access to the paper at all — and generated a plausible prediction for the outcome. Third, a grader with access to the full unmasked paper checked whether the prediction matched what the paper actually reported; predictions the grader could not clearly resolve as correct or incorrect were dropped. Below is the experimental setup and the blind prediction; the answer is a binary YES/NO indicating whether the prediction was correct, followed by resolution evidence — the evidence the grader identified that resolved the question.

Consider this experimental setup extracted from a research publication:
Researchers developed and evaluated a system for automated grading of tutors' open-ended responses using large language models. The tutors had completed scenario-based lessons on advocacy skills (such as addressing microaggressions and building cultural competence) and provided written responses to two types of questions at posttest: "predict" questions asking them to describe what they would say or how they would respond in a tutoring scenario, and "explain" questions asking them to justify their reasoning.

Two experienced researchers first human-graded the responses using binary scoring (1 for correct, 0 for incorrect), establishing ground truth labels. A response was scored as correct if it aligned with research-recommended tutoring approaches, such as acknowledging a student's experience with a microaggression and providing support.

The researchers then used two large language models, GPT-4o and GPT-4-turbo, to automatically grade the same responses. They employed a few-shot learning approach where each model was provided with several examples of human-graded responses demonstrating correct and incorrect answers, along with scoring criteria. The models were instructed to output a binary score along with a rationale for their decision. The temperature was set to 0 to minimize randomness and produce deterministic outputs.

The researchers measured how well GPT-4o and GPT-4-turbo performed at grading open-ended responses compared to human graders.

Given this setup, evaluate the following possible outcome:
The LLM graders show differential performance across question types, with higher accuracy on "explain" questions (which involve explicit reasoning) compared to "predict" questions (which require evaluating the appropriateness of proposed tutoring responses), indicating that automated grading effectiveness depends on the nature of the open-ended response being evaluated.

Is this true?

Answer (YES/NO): NO